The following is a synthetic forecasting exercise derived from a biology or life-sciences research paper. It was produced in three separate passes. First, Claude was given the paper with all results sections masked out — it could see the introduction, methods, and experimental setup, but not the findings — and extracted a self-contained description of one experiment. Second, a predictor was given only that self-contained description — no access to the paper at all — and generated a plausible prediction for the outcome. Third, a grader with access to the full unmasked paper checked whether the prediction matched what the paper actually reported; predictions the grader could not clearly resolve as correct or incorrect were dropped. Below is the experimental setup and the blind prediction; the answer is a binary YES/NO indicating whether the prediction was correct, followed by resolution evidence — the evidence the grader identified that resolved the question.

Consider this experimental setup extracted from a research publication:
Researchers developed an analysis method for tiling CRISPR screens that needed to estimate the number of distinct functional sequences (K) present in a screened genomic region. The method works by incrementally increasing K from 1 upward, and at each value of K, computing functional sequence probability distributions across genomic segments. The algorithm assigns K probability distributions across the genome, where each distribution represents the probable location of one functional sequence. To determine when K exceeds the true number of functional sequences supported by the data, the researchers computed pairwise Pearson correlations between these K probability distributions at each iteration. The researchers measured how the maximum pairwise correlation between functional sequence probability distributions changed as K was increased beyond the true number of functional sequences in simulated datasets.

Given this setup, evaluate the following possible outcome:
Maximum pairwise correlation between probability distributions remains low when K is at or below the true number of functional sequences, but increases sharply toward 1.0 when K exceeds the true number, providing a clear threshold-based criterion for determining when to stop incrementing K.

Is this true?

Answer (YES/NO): YES